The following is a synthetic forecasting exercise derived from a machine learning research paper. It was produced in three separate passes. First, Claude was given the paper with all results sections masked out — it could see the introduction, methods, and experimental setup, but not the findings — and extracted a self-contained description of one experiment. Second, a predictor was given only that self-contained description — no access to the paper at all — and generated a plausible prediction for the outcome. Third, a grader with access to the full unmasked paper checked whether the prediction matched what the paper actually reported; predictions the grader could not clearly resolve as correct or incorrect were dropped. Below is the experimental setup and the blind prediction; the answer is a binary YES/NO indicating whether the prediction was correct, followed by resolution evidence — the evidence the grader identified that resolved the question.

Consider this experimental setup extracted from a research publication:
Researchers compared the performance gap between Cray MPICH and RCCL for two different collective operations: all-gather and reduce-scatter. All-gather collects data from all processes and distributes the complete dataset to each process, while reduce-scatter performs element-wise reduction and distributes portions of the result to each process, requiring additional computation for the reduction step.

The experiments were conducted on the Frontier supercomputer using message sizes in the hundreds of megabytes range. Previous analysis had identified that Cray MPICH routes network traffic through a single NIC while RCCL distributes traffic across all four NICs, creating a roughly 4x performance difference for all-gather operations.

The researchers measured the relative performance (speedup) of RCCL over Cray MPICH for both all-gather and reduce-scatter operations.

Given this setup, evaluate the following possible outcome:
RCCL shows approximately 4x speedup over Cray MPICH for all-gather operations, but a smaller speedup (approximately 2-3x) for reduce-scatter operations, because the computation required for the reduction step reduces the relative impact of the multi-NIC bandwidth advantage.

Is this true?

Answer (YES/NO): NO